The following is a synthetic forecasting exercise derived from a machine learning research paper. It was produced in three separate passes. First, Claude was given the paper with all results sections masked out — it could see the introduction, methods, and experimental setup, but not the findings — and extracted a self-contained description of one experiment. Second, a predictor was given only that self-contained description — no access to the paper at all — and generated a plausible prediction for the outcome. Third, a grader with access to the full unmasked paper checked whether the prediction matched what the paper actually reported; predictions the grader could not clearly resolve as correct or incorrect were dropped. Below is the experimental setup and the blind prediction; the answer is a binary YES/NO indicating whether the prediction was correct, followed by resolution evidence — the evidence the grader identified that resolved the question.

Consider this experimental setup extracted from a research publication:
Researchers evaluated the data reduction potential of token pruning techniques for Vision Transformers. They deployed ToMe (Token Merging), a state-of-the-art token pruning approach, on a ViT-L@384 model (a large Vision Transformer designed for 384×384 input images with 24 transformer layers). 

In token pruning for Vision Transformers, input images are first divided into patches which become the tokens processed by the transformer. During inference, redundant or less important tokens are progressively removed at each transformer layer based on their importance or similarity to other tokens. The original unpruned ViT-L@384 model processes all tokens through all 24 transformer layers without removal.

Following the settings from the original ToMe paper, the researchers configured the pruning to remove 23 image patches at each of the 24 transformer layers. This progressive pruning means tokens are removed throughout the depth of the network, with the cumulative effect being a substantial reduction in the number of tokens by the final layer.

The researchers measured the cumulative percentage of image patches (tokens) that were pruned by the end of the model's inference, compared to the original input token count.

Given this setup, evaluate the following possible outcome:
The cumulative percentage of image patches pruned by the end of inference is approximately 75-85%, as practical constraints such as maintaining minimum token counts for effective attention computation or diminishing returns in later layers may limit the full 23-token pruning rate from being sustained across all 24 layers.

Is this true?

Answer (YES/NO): NO